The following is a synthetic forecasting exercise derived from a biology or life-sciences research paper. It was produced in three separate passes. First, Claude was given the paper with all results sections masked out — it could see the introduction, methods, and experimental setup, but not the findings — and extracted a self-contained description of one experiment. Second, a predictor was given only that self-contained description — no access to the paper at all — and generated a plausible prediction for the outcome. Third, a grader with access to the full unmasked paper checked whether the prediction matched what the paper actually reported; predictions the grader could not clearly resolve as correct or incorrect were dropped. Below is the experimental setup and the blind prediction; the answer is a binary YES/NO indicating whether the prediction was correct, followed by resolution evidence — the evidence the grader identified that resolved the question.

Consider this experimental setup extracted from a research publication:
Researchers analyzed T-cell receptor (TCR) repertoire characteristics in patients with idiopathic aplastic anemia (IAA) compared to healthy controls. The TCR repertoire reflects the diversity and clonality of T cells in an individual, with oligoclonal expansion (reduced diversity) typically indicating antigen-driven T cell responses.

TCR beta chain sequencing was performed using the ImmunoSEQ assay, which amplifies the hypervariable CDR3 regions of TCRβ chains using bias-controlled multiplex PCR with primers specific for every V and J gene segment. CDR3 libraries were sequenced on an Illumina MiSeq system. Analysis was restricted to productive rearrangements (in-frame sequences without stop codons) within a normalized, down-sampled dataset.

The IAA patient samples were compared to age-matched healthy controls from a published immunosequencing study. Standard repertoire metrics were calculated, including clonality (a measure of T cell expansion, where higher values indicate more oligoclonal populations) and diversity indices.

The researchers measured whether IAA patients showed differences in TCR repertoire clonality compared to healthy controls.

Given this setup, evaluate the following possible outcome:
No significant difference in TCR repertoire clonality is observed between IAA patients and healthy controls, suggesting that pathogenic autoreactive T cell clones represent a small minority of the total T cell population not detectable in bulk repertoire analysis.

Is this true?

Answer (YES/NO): NO